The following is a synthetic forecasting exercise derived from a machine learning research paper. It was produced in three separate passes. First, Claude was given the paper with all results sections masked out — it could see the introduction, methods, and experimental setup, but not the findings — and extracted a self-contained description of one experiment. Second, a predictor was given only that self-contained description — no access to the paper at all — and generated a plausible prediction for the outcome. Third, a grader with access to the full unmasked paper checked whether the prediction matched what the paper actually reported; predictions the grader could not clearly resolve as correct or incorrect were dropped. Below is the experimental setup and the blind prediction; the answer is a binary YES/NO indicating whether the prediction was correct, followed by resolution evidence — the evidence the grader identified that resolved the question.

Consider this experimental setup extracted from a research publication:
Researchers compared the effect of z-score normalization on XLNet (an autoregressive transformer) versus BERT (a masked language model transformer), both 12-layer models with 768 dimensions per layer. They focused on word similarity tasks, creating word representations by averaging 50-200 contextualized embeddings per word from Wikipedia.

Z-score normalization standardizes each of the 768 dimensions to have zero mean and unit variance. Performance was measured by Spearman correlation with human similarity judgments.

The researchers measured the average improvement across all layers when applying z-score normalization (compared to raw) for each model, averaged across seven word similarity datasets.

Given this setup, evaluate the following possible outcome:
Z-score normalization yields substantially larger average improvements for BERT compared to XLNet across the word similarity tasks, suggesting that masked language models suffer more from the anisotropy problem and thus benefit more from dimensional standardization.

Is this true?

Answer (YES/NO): NO